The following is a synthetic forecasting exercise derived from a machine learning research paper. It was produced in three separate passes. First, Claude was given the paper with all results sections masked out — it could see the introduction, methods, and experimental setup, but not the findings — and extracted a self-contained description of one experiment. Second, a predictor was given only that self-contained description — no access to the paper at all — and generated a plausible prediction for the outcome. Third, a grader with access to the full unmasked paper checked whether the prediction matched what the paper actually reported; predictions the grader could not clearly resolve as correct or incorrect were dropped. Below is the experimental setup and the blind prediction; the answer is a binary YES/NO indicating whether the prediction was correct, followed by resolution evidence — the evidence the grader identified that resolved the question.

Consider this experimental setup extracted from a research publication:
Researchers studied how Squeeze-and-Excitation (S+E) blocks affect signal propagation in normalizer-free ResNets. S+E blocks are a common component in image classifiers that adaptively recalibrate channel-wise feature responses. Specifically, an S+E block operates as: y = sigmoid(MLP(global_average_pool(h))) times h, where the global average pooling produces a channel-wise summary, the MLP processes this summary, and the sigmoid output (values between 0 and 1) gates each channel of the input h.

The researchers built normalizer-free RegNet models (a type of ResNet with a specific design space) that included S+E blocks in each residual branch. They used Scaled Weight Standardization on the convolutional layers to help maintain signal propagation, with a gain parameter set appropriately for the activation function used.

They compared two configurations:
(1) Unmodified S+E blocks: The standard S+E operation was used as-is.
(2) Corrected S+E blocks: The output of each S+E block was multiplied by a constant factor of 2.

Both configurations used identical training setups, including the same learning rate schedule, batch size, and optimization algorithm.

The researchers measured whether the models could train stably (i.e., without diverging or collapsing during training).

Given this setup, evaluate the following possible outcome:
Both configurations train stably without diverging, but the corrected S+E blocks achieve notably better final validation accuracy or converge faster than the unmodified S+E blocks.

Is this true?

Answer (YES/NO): NO